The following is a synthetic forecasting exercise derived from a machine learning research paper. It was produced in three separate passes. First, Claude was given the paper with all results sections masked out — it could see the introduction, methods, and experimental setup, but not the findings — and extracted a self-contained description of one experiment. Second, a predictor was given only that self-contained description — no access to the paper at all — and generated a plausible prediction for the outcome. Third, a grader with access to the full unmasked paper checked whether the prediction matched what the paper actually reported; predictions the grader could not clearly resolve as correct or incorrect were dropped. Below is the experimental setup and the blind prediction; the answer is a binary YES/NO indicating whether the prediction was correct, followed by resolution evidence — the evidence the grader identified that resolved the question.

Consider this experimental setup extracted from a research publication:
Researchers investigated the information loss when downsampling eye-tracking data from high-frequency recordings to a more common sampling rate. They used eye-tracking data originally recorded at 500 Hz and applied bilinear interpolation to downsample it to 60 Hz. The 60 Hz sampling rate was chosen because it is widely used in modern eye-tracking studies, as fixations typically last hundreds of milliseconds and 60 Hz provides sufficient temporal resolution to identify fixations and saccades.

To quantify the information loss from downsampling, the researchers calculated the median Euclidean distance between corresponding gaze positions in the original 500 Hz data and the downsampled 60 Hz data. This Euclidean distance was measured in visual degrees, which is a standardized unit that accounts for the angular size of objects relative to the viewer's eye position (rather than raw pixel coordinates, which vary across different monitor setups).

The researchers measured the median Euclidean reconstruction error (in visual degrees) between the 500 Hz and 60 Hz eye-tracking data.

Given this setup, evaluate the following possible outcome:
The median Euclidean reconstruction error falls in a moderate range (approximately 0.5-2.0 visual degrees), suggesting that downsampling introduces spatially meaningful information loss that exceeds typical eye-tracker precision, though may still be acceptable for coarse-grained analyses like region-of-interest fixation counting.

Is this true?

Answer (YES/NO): NO